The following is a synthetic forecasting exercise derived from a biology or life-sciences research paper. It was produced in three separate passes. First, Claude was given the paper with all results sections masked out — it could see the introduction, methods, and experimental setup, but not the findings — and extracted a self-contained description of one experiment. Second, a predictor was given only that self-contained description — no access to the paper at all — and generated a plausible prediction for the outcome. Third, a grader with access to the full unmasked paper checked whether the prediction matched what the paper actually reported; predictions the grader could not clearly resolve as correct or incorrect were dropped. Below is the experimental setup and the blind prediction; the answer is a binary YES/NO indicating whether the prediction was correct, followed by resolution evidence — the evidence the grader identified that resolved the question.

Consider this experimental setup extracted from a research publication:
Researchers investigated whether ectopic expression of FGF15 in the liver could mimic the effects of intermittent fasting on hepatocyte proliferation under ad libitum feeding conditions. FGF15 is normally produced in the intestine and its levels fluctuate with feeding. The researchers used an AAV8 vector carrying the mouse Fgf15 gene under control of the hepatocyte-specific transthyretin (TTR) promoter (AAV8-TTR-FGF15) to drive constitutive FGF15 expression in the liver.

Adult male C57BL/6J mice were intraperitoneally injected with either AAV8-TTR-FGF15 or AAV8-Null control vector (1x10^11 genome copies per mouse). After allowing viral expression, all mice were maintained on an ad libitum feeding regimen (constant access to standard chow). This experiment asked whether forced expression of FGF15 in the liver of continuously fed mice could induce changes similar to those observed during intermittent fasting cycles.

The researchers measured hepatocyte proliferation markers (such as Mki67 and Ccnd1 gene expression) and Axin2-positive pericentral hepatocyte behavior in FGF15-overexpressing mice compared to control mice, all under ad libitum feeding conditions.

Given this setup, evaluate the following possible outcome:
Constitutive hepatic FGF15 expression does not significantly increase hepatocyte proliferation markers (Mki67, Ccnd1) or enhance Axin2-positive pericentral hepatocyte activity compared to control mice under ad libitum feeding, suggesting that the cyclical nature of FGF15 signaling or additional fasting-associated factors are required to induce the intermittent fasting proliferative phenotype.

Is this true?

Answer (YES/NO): NO